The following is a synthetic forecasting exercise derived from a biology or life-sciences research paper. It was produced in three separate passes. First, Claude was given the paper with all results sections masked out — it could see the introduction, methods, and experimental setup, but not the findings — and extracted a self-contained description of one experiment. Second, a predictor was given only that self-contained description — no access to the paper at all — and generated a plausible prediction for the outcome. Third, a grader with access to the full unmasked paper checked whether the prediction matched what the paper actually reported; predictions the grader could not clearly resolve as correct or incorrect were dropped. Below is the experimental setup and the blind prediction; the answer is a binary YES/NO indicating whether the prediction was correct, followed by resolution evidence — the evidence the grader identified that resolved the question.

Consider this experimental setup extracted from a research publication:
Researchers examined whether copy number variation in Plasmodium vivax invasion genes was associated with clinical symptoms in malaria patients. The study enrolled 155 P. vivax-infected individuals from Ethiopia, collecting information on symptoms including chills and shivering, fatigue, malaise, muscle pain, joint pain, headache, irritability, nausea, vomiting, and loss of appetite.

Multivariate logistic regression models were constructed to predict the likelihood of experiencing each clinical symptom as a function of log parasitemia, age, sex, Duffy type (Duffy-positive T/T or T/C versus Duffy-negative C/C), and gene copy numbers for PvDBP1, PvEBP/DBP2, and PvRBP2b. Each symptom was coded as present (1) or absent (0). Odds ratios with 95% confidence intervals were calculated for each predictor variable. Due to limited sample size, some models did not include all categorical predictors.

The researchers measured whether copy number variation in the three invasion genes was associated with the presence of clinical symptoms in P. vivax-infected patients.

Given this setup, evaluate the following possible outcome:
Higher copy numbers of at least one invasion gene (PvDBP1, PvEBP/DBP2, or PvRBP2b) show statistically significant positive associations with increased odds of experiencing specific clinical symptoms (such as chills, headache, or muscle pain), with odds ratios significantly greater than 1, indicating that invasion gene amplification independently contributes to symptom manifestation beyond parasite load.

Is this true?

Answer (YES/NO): NO